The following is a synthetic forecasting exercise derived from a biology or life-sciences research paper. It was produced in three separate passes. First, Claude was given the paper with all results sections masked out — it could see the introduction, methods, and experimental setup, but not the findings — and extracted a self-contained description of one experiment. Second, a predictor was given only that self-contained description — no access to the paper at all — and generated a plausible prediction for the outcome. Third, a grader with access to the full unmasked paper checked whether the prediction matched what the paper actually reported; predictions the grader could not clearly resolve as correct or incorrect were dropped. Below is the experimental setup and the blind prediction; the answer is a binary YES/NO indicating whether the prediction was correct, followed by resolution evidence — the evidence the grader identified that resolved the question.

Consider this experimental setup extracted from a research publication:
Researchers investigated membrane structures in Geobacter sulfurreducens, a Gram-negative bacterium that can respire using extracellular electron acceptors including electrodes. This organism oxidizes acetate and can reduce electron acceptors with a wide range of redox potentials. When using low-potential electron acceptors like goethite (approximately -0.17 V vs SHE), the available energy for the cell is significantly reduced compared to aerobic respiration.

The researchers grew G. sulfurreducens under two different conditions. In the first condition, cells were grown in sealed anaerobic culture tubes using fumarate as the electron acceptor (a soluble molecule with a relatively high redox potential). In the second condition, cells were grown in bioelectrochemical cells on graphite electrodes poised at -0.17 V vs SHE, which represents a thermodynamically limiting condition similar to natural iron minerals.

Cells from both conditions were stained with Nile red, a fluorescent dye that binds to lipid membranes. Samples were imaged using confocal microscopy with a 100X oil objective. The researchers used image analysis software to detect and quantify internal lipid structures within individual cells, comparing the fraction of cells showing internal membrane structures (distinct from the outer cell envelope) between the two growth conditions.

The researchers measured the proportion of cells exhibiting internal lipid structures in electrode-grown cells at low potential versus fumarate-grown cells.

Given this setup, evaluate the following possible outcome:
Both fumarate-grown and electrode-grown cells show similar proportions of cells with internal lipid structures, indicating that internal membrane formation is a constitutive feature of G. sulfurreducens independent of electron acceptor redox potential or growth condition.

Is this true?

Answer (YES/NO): NO